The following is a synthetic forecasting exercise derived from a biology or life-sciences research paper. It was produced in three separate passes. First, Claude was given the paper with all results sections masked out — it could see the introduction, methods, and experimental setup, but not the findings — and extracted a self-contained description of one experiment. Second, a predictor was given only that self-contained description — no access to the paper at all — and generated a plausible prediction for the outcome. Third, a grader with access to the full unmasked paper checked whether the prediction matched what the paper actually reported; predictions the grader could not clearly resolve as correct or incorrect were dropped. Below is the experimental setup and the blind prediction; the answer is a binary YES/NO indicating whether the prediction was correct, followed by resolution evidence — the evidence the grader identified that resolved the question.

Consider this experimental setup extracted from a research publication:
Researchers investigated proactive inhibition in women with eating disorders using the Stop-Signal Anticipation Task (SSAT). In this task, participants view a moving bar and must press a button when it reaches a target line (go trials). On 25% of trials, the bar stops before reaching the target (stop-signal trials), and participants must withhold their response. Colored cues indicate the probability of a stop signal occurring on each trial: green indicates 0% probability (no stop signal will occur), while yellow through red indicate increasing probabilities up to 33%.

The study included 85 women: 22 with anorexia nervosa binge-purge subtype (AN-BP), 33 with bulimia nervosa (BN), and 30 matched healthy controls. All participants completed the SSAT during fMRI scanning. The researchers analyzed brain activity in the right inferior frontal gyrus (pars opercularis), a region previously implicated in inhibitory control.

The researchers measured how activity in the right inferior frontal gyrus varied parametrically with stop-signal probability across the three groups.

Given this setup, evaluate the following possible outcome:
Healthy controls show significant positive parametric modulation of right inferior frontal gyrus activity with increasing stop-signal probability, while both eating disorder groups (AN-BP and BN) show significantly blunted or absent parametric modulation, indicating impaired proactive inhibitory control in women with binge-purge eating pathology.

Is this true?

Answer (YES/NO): NO